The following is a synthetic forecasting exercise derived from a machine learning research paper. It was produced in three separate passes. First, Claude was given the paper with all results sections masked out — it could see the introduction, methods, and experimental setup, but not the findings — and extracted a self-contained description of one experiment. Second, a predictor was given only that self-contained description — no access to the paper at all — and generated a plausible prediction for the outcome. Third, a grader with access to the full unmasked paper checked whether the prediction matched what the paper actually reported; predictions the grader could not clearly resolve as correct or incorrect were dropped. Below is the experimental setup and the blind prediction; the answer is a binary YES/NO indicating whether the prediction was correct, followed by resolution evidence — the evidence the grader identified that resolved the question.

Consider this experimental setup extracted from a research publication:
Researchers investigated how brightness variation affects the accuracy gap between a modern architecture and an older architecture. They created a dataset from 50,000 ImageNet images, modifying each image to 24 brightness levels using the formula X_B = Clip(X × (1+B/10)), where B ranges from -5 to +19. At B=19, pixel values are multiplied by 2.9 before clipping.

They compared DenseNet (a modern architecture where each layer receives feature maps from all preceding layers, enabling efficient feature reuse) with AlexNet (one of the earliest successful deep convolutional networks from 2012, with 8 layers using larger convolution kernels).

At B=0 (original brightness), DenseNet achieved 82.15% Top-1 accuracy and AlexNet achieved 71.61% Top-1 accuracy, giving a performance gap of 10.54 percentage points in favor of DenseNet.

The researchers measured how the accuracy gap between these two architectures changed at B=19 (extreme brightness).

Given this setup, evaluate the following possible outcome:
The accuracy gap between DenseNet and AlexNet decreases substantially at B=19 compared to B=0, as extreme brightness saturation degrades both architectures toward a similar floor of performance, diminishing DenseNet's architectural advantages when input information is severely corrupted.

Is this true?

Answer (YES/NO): NO